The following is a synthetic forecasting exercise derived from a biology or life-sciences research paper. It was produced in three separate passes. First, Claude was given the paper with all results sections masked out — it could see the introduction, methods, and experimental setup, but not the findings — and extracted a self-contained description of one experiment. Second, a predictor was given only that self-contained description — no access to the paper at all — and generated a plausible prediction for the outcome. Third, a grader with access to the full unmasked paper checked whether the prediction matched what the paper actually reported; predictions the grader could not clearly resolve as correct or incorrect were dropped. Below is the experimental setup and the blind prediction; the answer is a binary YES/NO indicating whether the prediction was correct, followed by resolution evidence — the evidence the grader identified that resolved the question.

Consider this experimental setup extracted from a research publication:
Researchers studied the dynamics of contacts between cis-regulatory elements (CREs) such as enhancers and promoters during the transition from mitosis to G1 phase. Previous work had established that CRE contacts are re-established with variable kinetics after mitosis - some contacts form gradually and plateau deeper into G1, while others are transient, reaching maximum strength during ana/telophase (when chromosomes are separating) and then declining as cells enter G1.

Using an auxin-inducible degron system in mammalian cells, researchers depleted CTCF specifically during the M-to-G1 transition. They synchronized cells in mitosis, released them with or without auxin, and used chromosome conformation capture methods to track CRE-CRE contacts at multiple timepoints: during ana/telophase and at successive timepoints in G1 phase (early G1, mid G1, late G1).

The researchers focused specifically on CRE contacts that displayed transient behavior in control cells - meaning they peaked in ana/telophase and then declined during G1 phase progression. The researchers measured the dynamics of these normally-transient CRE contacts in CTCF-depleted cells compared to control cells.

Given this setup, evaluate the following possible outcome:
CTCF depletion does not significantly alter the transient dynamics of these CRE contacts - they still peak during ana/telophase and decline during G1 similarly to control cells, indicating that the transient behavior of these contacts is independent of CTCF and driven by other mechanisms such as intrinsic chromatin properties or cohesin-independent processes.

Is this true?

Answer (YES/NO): NO